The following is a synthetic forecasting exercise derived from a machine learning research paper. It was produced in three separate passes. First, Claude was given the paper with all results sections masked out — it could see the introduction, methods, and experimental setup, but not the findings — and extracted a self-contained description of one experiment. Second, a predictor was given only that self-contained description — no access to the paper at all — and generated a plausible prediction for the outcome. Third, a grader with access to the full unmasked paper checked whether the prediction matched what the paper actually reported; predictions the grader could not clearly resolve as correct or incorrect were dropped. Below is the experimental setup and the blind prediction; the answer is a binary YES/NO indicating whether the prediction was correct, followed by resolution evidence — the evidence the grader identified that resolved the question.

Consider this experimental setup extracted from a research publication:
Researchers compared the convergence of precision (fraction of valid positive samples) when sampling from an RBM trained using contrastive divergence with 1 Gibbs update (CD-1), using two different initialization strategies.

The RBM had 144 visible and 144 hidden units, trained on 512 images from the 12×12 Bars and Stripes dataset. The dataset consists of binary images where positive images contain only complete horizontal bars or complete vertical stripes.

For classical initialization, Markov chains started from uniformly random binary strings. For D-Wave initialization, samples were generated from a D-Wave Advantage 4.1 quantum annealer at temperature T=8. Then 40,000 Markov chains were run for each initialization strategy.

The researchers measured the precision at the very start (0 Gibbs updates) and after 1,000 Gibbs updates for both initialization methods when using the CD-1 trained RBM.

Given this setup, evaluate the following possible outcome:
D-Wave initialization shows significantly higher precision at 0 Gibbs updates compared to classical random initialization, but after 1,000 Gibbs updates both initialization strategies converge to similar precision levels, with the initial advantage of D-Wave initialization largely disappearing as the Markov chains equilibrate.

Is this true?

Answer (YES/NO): NO